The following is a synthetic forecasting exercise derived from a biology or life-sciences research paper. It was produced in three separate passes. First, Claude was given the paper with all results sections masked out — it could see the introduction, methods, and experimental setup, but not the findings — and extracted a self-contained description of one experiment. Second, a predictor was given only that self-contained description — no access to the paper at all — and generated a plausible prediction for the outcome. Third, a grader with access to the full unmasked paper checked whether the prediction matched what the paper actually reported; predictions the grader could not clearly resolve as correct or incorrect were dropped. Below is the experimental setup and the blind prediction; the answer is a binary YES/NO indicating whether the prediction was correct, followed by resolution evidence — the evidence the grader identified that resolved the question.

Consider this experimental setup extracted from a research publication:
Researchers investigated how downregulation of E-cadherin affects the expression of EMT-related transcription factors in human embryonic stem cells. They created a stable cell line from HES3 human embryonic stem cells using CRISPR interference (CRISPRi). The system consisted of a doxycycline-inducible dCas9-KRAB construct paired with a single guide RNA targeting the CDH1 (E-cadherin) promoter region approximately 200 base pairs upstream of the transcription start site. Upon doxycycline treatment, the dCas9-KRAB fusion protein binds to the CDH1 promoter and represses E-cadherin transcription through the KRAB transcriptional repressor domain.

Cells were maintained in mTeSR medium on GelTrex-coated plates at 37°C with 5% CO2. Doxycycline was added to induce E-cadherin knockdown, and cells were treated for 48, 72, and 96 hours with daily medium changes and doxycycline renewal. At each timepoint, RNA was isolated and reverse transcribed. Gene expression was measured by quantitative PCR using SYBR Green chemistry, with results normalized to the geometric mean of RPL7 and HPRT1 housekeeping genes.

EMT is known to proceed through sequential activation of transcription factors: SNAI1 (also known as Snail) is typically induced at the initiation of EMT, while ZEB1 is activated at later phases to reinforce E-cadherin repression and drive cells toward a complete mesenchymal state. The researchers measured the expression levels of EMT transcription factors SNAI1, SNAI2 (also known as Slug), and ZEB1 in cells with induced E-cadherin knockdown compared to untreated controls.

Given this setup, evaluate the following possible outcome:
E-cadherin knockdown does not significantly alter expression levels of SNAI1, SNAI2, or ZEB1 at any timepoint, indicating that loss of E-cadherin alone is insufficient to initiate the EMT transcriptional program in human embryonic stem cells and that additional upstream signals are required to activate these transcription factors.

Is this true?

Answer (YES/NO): NO